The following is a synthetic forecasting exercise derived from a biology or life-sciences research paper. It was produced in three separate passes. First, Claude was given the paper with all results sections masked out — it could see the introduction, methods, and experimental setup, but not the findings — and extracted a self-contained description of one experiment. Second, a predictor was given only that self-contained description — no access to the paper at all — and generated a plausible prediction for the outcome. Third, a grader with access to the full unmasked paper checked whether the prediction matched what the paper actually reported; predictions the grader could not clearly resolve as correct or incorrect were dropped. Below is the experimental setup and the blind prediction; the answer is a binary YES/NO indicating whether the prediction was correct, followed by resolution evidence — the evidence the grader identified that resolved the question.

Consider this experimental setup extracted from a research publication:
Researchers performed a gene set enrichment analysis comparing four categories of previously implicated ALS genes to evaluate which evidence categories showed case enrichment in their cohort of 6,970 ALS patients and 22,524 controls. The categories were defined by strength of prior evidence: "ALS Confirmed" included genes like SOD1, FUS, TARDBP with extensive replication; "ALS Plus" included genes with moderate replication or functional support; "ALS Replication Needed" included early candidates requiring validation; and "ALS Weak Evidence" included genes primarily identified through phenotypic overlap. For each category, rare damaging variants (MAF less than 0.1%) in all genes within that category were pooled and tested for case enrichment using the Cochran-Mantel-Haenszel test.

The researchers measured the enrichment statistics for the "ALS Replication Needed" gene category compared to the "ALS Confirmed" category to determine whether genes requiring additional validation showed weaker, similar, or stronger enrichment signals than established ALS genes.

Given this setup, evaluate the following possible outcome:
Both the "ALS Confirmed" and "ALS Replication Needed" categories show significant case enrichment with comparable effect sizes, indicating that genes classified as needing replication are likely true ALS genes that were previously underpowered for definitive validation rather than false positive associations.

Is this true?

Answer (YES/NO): NO